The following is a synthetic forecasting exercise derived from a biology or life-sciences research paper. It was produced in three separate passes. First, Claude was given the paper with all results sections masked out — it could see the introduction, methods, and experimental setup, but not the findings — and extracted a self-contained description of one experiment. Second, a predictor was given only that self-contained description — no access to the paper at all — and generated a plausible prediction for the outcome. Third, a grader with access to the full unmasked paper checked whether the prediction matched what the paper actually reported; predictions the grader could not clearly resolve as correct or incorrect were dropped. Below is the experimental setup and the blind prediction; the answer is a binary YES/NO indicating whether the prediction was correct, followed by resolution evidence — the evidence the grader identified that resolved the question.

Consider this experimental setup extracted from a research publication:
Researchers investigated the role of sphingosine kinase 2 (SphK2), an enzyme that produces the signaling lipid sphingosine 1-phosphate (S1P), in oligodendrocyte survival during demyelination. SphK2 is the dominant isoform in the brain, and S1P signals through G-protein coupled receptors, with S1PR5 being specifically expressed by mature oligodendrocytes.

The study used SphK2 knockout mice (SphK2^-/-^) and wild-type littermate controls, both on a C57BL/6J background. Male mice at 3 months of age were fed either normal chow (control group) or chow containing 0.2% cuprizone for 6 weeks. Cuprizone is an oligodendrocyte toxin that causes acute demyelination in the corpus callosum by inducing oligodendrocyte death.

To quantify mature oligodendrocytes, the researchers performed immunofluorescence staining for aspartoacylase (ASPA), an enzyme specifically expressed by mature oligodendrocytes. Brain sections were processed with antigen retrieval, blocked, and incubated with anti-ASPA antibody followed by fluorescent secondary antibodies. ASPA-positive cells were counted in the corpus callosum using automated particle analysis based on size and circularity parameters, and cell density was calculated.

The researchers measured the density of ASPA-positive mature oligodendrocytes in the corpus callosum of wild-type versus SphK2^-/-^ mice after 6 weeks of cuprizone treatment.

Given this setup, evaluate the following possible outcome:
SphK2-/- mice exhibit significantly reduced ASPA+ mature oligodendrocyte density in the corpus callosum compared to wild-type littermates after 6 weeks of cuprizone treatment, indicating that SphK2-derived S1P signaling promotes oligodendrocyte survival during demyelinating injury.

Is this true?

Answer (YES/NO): YES